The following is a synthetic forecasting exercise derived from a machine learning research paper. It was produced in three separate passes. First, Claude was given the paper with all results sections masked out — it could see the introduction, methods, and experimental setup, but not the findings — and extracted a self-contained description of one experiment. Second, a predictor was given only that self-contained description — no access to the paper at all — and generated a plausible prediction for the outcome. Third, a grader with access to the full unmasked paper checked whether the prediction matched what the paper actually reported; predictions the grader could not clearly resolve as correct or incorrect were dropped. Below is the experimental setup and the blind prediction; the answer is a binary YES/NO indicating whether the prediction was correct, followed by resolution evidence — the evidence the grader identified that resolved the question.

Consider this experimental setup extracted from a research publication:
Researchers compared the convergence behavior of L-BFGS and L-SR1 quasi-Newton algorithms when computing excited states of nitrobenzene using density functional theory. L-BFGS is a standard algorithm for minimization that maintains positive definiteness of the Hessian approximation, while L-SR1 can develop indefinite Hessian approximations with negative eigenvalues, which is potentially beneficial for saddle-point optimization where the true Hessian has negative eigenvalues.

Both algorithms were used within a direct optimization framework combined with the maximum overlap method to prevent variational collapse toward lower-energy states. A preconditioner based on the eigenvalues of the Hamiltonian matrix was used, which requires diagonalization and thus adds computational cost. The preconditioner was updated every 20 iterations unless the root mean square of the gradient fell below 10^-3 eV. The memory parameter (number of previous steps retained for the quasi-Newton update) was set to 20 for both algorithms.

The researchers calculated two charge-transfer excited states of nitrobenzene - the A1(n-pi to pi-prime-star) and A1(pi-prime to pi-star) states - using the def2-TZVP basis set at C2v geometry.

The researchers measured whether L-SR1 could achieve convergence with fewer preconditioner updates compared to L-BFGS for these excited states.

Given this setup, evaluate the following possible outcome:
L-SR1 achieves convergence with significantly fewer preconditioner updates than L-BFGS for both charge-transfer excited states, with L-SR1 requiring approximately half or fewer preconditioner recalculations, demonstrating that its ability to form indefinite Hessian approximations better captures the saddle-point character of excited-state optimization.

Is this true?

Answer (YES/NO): YES